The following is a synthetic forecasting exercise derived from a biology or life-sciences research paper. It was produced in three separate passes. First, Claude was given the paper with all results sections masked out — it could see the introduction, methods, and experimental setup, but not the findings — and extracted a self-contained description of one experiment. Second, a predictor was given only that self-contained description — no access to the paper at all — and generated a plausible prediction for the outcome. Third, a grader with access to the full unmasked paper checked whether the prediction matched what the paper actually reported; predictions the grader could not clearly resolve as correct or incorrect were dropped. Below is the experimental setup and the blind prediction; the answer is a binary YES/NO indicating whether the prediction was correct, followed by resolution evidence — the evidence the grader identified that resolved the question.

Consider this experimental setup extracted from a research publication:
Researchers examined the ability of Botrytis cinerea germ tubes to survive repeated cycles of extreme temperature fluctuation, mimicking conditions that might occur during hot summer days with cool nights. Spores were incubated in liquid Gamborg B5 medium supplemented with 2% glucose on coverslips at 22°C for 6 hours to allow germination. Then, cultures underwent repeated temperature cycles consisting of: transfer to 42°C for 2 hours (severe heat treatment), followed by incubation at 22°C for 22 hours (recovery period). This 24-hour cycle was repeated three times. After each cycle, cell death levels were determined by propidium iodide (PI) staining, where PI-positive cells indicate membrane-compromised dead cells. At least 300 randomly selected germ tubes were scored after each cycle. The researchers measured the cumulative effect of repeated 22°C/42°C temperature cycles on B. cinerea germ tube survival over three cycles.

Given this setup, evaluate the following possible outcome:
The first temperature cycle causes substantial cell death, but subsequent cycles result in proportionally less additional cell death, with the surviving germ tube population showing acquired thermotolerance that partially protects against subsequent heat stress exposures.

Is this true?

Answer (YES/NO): NO